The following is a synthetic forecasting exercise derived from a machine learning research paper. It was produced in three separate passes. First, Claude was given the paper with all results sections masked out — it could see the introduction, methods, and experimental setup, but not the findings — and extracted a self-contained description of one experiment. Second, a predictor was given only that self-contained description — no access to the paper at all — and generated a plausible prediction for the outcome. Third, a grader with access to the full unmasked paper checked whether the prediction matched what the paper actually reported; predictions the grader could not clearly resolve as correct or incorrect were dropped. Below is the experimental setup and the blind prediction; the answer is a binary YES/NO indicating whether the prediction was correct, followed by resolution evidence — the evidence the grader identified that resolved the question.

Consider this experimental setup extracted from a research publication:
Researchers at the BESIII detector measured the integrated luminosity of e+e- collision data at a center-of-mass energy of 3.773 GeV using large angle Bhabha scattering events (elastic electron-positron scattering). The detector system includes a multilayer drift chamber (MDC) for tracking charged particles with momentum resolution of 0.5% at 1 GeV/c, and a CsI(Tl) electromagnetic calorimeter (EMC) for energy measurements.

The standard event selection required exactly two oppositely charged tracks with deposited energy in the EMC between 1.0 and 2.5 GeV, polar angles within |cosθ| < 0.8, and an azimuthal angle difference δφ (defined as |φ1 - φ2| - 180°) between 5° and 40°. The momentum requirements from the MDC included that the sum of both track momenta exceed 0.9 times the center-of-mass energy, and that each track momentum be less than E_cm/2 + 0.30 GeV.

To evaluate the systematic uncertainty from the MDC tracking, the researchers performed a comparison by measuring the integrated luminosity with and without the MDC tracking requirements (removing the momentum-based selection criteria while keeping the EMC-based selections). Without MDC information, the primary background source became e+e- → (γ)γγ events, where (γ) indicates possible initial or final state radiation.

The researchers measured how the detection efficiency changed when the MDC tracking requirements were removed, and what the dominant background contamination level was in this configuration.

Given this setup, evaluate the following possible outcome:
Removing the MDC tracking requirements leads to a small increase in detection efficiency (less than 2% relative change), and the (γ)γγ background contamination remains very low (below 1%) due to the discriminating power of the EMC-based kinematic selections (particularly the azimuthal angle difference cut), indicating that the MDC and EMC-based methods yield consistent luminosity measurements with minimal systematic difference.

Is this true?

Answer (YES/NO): NO